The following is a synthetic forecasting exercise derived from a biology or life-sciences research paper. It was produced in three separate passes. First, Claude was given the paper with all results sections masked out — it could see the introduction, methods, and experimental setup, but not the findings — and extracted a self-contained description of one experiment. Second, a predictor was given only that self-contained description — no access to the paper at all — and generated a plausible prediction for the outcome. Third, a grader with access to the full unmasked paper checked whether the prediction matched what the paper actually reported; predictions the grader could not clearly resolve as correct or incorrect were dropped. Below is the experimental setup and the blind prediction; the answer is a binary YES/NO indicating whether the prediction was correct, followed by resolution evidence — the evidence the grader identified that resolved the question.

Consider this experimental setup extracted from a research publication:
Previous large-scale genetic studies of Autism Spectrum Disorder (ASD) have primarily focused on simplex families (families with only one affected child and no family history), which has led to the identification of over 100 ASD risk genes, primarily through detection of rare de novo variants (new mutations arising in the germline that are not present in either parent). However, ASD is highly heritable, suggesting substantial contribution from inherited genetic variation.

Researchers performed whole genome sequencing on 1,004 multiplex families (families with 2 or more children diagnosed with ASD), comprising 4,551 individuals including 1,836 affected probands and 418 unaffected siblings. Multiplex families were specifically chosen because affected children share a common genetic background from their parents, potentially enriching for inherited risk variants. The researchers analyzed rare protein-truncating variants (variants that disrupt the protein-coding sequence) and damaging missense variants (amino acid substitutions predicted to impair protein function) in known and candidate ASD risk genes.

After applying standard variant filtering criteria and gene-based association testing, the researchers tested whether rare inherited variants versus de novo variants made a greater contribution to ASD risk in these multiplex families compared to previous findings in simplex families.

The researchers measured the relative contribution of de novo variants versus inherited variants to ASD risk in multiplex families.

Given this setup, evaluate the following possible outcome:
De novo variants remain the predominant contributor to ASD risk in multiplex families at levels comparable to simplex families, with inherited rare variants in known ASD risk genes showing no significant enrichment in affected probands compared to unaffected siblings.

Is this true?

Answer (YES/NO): NO